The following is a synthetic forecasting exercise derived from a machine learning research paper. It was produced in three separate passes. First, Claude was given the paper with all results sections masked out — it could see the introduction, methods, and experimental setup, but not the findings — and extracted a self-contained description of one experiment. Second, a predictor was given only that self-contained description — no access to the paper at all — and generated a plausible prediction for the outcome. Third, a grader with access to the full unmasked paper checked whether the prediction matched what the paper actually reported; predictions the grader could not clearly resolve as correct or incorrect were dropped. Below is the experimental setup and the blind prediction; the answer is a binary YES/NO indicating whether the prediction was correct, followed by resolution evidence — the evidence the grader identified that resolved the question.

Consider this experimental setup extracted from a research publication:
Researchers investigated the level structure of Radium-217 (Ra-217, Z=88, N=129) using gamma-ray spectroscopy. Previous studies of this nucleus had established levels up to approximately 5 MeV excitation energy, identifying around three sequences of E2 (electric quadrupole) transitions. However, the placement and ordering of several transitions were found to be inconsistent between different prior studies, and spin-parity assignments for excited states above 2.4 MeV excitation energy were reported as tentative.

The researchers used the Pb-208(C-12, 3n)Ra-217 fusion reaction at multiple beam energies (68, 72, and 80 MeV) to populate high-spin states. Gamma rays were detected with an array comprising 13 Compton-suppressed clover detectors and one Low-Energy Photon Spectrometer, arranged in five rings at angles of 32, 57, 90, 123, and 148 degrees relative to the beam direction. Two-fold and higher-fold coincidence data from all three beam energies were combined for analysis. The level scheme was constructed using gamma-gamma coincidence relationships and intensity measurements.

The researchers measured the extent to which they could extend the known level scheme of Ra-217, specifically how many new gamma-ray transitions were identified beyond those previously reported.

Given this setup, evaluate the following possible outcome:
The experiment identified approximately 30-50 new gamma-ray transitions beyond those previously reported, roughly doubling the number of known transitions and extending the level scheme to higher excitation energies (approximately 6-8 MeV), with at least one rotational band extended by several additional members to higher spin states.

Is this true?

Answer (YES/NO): NO